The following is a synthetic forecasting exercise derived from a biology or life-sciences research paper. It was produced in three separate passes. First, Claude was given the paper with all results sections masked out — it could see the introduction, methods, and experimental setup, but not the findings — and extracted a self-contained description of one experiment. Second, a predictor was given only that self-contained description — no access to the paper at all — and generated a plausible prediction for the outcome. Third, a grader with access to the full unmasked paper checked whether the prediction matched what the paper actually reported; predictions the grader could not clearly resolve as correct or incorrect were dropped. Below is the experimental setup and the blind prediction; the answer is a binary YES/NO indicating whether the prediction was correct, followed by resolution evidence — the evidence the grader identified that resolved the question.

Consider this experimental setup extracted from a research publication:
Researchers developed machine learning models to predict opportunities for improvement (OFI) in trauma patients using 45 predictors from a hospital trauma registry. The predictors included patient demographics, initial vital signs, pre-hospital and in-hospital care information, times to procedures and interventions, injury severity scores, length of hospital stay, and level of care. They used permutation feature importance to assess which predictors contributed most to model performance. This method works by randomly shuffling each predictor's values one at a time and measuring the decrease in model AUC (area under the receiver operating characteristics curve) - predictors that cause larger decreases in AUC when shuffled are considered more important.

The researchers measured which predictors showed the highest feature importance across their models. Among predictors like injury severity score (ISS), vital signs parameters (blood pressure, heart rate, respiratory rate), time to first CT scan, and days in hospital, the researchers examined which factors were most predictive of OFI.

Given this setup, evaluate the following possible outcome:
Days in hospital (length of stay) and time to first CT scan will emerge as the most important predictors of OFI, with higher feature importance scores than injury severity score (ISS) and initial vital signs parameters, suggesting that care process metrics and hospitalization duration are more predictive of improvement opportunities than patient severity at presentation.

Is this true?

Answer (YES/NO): NO